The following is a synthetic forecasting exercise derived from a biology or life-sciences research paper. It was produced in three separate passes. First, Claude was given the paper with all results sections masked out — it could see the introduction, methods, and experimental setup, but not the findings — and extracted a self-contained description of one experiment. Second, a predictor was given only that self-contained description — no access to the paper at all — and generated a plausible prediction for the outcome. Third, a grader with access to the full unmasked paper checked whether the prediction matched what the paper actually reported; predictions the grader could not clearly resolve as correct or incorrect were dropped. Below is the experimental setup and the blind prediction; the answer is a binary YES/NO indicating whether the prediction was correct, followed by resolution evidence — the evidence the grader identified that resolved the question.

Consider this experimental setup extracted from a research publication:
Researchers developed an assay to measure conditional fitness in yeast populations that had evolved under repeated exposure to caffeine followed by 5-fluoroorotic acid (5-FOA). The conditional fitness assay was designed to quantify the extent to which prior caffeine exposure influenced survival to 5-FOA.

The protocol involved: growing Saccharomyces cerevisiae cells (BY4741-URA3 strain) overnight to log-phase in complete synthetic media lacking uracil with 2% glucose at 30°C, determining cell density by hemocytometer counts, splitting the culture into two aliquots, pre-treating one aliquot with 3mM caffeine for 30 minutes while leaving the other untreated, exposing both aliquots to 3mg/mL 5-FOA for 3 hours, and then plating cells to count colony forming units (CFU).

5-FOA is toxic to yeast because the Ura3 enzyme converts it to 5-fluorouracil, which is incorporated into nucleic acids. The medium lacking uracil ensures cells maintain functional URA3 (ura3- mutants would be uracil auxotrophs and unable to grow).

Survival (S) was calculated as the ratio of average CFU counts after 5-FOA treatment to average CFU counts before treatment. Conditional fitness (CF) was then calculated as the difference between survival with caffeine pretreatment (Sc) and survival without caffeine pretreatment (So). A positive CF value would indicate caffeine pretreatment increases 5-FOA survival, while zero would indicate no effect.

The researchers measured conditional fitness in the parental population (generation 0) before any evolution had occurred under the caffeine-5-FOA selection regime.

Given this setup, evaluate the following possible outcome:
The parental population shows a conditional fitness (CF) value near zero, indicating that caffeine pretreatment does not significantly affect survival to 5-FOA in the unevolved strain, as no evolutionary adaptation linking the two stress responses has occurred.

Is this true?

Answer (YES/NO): YES